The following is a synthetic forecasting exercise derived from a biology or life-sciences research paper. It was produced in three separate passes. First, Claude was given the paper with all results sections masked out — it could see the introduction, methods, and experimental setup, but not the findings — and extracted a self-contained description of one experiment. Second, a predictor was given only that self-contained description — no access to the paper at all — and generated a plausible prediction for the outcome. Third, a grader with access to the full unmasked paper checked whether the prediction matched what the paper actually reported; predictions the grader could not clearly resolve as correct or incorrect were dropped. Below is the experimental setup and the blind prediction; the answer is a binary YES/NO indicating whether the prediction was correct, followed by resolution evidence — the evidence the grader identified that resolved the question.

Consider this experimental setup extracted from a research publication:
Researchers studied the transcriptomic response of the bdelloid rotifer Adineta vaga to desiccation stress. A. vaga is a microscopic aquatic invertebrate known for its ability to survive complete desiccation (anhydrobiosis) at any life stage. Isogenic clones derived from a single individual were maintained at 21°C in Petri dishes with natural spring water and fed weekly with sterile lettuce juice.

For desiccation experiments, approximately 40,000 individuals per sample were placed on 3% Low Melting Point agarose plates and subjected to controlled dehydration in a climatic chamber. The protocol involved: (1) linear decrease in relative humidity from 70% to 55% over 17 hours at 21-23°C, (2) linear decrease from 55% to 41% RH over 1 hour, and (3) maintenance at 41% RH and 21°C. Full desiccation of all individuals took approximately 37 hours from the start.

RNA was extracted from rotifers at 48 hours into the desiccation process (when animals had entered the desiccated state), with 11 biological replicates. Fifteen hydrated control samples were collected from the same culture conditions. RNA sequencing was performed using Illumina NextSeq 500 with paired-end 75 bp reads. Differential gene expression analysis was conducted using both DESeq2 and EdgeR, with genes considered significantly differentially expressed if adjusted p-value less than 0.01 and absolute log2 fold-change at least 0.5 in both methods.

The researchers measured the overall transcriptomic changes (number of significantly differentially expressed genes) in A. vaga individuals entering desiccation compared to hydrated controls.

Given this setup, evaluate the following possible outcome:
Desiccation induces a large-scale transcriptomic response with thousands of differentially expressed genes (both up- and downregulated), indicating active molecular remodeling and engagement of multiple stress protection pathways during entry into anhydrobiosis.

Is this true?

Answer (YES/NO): YES